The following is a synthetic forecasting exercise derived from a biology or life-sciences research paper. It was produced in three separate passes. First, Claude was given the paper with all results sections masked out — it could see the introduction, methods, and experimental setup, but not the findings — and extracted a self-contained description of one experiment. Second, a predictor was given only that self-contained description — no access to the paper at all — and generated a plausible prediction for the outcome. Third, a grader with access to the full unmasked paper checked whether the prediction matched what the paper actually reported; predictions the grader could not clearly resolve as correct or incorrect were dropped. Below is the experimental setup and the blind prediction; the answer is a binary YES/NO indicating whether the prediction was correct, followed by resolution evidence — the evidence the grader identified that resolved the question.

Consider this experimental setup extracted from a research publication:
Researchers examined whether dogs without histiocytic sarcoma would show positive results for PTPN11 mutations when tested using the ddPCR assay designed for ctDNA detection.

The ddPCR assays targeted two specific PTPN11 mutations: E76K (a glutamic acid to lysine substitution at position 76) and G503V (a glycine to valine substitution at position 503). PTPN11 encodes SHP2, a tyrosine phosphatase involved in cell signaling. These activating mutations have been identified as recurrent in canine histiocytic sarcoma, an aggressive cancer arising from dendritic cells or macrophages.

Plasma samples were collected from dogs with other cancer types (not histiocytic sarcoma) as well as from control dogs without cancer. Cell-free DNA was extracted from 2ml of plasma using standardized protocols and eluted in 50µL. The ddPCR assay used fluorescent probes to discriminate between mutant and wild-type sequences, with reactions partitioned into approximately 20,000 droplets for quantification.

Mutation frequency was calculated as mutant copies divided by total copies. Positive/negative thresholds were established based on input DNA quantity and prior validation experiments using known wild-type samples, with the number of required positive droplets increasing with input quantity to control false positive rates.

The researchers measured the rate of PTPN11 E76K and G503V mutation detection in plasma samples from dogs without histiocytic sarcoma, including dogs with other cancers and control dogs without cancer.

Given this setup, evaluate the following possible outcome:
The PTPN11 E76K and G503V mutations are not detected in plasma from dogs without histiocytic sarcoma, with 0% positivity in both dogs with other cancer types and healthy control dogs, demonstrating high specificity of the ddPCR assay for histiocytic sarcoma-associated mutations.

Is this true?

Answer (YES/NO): NO